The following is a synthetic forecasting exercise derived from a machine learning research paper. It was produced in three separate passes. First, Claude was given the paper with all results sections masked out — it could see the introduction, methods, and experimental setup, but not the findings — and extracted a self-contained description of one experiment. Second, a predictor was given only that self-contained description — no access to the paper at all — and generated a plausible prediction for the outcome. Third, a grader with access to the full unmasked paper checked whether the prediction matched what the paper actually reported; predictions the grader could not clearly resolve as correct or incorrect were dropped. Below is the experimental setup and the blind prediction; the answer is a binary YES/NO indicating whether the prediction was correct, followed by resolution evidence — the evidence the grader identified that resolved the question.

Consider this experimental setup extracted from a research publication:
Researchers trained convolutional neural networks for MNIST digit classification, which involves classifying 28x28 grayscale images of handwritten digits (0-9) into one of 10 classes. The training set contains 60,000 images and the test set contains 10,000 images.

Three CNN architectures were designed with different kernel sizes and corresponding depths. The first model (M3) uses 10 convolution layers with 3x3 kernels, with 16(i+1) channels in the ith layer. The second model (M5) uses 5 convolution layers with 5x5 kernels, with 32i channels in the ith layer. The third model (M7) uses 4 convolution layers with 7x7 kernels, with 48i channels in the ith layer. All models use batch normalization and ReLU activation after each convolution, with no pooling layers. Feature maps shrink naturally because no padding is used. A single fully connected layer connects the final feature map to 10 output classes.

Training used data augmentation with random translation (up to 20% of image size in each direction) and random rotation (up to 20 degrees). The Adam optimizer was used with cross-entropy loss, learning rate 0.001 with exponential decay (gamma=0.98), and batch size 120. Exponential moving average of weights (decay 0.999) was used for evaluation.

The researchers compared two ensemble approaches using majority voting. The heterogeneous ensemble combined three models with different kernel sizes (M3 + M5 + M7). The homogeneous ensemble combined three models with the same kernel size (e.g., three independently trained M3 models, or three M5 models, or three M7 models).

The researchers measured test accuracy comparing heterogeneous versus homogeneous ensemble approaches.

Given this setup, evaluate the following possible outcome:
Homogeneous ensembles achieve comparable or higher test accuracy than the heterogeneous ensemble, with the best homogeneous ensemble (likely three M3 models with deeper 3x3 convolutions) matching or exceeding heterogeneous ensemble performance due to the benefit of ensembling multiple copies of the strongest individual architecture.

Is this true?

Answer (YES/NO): NO